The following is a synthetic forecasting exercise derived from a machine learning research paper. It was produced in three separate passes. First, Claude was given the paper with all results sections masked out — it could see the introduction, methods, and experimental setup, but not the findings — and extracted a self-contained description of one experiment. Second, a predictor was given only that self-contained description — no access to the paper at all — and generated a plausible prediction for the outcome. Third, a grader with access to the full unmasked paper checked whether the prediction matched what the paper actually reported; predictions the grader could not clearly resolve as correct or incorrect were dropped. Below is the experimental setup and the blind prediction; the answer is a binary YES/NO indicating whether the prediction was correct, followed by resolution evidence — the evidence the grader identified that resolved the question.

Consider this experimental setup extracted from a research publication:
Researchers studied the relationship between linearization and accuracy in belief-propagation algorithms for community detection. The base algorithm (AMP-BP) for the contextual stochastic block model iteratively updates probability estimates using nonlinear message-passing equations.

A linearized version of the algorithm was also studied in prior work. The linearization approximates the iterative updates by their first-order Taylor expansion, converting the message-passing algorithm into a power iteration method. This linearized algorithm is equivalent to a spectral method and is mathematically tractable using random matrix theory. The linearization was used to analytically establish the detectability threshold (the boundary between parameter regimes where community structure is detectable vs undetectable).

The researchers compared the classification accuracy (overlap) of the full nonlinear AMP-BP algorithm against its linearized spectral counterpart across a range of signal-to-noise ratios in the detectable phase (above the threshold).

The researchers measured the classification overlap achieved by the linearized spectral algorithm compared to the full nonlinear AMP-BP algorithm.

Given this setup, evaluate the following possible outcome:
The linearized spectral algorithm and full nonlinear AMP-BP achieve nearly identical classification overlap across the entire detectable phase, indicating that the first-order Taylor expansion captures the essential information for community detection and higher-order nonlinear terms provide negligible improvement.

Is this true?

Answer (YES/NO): NO